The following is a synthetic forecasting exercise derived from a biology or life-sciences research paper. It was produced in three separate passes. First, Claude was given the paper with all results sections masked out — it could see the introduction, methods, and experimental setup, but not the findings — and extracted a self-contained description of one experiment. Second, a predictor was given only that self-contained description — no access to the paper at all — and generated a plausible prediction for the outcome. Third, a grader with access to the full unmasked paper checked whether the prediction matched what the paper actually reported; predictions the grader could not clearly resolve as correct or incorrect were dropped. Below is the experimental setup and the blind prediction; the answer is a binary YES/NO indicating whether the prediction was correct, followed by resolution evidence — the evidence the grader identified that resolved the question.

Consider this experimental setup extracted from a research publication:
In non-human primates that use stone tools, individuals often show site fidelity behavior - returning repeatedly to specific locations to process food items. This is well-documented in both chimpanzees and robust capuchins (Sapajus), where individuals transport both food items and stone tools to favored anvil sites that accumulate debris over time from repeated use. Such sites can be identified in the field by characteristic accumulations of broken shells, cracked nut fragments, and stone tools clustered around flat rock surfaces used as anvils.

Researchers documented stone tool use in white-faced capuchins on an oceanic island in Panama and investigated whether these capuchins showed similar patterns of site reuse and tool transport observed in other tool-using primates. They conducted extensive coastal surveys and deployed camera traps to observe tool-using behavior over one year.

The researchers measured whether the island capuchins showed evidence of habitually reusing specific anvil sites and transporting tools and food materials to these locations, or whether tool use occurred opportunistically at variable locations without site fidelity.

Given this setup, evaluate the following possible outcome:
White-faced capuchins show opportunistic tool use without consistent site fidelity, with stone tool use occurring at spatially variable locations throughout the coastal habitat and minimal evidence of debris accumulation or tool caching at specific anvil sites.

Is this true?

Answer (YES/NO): NO